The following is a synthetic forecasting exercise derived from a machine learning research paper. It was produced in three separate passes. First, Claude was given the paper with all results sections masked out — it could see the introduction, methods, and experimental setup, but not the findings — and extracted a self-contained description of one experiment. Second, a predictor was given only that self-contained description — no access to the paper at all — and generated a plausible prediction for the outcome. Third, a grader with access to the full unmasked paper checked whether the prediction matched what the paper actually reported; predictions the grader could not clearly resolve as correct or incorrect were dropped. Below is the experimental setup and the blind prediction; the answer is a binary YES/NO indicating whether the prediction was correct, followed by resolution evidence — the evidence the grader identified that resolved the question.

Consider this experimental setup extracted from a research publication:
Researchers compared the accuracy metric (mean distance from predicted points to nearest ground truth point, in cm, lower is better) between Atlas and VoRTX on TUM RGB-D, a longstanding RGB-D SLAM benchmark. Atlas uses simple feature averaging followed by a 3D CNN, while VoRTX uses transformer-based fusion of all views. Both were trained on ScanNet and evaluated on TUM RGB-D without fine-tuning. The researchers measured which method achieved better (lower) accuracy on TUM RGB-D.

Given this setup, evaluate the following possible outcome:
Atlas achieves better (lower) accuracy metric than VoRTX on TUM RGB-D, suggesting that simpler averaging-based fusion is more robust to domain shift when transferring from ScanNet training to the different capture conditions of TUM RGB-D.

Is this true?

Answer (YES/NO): NO